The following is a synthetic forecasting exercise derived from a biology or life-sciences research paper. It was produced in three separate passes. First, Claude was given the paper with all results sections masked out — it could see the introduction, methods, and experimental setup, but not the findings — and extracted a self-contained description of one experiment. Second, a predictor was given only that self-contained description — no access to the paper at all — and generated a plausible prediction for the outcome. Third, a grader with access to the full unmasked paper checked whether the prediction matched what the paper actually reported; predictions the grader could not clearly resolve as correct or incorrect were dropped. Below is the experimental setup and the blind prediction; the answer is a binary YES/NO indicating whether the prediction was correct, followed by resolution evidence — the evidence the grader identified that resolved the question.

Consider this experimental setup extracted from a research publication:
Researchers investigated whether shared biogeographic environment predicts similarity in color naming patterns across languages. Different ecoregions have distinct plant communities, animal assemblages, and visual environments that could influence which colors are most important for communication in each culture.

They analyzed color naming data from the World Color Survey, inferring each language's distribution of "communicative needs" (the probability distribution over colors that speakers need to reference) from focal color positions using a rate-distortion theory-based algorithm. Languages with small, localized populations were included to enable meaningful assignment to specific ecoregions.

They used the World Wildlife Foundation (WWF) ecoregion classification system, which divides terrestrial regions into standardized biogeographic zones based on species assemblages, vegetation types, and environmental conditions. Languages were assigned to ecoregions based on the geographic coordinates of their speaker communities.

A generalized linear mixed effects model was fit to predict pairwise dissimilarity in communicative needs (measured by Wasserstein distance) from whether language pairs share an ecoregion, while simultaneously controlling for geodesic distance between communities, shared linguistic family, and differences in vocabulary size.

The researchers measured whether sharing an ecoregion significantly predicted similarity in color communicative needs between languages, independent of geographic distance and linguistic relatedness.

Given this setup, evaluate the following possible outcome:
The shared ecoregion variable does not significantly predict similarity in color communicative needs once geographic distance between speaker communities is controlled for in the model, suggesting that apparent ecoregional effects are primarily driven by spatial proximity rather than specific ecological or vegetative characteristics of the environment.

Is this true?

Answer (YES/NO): NO